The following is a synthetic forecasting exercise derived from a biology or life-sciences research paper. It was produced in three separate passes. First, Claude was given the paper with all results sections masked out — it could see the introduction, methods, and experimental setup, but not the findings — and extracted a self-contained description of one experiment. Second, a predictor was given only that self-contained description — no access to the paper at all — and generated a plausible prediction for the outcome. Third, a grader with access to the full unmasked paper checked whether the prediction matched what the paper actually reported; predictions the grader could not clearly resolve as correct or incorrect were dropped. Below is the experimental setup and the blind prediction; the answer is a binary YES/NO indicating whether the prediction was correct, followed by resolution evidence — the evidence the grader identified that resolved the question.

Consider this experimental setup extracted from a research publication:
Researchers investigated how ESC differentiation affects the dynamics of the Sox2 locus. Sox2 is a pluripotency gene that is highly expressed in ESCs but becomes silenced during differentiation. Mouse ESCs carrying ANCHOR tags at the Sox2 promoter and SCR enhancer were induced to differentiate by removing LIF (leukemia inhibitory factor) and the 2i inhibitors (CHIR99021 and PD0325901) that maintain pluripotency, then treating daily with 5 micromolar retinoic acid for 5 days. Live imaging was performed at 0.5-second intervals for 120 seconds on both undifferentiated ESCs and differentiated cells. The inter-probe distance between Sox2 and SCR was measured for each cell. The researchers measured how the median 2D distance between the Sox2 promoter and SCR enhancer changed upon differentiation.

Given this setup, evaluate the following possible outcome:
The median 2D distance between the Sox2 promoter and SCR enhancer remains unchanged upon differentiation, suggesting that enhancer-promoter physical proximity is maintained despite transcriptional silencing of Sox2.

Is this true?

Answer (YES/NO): NO